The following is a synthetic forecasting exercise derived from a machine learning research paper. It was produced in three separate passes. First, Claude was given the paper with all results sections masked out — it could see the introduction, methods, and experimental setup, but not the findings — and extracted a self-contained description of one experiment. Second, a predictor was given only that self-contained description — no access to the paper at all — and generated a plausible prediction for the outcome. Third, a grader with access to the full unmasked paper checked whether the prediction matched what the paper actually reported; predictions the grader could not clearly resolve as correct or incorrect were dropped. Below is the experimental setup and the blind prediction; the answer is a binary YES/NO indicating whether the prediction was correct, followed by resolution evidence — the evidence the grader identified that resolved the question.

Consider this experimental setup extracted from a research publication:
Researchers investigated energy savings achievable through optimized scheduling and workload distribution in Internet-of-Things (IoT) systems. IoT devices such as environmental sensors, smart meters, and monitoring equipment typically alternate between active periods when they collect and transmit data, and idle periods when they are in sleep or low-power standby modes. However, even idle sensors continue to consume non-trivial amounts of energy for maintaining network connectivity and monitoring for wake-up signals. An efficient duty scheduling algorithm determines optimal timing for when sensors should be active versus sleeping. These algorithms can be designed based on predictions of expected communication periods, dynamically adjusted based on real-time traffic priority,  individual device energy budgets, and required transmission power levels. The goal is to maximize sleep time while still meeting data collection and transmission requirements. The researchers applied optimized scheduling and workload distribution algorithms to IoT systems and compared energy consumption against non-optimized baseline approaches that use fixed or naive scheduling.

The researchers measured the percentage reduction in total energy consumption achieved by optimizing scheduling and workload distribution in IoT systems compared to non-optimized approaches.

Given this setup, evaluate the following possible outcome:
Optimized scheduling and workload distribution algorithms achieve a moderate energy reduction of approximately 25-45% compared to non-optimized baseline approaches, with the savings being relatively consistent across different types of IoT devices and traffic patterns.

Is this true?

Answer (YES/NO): NO